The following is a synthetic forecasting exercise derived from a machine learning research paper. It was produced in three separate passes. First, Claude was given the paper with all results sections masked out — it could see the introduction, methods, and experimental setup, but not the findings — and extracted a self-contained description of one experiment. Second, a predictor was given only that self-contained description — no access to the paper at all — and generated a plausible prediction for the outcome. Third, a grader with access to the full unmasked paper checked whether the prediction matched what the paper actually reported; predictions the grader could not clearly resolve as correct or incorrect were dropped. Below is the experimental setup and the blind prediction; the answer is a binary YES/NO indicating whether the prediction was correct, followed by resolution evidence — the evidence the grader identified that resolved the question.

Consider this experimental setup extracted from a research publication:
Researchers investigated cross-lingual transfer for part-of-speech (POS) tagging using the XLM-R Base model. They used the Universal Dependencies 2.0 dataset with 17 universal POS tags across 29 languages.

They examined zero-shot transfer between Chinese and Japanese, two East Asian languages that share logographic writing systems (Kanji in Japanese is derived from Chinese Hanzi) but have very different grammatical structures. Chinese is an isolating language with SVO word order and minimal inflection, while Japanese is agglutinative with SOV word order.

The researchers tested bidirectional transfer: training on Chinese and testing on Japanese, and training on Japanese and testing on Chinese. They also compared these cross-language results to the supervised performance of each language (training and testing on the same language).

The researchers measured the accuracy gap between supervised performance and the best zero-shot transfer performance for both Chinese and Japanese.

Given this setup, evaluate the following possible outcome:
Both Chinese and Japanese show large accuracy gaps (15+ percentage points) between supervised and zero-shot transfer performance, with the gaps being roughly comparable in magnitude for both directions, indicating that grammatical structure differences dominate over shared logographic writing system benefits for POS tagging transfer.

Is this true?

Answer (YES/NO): NO